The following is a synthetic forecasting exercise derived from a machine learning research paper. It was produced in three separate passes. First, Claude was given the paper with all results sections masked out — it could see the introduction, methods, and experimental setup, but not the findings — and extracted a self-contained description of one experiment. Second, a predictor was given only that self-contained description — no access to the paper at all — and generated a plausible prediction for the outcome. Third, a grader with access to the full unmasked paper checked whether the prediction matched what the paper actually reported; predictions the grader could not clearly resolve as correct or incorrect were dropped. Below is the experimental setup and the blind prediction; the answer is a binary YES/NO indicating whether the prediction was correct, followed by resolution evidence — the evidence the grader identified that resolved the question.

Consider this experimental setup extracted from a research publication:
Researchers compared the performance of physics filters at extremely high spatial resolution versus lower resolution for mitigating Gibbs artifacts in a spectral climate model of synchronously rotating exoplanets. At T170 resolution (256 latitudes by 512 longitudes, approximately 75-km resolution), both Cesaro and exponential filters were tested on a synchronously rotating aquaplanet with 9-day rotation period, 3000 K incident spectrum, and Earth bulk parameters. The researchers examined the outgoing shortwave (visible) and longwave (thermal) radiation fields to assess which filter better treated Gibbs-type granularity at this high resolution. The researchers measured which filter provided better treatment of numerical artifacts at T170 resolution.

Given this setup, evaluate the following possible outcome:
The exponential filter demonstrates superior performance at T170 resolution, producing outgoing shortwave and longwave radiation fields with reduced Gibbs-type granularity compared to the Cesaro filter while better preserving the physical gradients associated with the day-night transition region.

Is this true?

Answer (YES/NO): NO